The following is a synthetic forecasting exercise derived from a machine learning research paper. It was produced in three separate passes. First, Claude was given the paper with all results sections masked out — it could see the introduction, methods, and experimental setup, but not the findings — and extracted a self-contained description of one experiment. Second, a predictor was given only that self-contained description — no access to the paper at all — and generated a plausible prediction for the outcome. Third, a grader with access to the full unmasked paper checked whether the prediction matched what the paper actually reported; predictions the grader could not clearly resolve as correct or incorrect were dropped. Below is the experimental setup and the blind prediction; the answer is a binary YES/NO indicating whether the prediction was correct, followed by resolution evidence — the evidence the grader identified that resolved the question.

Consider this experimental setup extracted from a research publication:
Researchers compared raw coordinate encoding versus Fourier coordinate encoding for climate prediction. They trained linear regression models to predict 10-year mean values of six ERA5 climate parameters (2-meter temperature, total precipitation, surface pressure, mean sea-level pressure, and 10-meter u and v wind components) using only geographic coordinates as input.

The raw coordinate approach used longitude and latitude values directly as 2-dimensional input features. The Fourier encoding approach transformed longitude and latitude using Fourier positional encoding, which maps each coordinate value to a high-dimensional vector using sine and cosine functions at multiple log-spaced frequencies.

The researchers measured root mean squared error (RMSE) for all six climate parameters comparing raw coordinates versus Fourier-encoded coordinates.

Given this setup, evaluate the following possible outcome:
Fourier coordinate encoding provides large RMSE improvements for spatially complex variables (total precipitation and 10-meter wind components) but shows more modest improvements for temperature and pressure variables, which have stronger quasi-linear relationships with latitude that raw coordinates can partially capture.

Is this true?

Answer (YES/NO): NO